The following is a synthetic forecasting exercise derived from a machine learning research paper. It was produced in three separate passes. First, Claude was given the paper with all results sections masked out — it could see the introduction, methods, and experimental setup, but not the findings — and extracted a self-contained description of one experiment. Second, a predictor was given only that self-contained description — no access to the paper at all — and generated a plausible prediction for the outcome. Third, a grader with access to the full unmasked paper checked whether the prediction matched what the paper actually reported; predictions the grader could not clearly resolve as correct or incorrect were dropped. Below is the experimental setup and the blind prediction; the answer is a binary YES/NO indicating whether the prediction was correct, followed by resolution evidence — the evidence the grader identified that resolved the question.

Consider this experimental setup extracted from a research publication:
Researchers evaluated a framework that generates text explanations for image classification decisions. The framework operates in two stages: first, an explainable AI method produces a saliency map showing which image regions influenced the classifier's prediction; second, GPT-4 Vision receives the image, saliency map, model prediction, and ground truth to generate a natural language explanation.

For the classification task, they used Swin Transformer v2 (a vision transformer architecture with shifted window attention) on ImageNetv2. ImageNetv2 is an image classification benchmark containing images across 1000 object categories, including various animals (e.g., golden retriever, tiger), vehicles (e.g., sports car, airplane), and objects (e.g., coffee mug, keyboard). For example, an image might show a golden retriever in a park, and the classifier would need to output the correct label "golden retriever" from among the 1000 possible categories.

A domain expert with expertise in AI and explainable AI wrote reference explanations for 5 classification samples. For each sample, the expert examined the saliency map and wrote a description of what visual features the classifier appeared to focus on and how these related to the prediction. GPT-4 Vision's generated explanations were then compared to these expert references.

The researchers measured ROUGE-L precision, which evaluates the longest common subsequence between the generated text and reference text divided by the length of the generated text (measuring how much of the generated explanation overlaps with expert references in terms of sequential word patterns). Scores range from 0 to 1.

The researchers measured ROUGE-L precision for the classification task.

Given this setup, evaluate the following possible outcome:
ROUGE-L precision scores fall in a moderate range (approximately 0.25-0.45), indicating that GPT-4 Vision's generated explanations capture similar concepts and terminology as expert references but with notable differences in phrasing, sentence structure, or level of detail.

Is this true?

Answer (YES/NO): NO